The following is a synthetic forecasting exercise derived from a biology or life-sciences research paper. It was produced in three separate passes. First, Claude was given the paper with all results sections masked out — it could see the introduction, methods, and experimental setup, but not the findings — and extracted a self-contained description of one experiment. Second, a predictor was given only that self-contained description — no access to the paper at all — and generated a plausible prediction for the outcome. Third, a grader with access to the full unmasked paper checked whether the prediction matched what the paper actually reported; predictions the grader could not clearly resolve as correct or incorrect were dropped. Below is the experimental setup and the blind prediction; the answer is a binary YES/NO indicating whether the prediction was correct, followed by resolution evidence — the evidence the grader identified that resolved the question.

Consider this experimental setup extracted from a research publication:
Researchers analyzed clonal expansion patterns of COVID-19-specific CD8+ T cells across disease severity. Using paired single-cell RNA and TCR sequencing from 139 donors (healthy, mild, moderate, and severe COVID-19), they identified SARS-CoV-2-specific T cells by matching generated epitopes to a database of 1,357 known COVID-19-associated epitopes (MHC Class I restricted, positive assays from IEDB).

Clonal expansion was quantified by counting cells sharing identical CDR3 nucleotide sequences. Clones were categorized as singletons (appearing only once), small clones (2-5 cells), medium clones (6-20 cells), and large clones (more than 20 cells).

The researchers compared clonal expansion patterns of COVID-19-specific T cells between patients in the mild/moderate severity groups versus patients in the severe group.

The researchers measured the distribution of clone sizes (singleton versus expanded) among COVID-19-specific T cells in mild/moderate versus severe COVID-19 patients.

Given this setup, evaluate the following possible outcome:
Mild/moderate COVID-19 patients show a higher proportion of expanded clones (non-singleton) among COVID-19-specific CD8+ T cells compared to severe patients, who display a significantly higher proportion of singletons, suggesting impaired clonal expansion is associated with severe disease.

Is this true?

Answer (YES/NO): YES